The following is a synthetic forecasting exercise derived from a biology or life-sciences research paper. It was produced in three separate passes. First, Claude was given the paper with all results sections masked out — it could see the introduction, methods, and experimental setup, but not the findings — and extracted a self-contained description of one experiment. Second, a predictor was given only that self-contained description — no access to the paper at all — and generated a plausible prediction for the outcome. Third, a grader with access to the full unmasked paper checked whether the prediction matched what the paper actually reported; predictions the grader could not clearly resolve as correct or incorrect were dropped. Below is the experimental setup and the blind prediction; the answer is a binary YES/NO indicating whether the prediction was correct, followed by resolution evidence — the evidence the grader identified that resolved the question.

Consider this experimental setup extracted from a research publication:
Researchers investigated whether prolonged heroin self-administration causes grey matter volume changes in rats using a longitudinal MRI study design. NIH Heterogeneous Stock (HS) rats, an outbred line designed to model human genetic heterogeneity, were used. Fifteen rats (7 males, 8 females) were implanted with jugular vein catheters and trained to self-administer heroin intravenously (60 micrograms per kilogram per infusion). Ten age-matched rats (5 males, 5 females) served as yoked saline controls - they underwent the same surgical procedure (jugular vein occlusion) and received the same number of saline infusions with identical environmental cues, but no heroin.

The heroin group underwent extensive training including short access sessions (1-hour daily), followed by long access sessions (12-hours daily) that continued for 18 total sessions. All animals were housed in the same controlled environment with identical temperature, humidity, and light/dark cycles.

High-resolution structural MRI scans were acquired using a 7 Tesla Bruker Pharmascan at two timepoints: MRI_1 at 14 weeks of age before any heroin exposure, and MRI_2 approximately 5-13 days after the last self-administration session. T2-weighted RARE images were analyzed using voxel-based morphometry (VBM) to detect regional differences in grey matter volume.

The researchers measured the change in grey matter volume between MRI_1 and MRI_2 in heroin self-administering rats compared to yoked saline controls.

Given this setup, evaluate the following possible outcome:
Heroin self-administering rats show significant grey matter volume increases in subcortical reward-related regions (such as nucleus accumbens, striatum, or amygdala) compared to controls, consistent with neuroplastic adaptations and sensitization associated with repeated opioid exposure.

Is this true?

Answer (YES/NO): NO